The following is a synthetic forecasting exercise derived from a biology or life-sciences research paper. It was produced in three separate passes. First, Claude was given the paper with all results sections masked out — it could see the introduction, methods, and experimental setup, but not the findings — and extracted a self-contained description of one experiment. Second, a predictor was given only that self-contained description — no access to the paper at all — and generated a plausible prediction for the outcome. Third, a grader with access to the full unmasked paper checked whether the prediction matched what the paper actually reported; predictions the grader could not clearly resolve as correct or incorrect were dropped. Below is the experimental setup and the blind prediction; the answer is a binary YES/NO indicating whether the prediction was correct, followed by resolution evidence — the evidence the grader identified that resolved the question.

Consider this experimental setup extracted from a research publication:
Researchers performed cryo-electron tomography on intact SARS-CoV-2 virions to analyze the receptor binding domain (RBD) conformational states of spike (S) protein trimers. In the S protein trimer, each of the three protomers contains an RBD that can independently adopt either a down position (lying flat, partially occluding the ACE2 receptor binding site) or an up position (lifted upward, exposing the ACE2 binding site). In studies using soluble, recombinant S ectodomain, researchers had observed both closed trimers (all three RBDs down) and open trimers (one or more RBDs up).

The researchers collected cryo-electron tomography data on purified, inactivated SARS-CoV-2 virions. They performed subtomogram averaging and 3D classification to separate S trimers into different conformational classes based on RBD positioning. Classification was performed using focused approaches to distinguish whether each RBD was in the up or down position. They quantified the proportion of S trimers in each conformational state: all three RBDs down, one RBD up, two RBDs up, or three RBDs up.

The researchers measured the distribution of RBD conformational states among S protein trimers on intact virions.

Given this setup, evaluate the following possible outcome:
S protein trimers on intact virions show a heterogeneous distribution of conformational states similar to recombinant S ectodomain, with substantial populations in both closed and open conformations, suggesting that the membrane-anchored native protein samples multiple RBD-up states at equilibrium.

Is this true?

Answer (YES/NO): YES